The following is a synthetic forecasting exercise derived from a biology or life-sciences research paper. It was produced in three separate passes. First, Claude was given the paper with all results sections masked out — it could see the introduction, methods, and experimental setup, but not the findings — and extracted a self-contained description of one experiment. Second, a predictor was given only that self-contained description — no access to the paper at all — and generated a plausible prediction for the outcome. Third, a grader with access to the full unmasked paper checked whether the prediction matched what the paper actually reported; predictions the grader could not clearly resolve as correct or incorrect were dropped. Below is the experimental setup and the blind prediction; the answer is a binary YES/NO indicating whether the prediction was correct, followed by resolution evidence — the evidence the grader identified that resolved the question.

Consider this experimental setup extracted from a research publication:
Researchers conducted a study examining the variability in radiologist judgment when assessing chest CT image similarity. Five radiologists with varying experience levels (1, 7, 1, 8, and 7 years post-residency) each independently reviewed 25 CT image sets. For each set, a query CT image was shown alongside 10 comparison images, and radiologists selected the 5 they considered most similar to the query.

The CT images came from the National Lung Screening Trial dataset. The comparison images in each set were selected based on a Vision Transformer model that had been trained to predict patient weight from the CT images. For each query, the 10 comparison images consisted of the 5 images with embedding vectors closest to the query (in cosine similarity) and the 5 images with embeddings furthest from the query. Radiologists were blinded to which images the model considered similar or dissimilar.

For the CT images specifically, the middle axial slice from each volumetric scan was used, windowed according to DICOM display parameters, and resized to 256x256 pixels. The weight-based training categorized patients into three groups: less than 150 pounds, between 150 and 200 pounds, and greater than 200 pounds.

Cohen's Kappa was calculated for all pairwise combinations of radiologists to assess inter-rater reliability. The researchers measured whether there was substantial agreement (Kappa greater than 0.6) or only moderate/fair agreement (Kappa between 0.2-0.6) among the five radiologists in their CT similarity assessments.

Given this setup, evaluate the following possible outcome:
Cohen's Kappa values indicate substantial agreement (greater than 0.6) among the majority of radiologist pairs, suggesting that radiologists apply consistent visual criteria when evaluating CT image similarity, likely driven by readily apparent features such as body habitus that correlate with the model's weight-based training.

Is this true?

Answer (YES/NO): NO